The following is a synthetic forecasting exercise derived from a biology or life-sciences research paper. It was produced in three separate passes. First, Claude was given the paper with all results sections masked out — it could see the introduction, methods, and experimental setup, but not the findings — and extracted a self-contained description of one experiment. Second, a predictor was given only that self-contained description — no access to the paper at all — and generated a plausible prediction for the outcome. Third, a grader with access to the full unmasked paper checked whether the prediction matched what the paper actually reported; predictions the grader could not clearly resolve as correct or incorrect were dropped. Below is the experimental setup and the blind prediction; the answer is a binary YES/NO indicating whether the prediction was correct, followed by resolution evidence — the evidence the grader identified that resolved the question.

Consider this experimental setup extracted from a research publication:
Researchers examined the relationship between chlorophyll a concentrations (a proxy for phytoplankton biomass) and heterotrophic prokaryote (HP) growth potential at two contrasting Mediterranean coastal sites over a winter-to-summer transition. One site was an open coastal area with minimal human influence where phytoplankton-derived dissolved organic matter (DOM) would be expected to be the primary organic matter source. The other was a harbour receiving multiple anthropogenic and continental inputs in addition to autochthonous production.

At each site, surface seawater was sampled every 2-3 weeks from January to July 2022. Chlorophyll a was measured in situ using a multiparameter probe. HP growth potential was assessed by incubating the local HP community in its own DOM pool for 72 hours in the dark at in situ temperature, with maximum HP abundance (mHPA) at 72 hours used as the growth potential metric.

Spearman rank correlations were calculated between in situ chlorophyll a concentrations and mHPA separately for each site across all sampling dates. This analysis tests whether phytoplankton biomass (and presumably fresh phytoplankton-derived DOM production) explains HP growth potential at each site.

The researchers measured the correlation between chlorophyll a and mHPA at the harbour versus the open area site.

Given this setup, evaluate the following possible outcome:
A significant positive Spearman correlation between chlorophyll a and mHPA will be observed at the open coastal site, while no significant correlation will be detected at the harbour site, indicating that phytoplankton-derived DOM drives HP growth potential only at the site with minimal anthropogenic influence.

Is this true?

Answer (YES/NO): NO